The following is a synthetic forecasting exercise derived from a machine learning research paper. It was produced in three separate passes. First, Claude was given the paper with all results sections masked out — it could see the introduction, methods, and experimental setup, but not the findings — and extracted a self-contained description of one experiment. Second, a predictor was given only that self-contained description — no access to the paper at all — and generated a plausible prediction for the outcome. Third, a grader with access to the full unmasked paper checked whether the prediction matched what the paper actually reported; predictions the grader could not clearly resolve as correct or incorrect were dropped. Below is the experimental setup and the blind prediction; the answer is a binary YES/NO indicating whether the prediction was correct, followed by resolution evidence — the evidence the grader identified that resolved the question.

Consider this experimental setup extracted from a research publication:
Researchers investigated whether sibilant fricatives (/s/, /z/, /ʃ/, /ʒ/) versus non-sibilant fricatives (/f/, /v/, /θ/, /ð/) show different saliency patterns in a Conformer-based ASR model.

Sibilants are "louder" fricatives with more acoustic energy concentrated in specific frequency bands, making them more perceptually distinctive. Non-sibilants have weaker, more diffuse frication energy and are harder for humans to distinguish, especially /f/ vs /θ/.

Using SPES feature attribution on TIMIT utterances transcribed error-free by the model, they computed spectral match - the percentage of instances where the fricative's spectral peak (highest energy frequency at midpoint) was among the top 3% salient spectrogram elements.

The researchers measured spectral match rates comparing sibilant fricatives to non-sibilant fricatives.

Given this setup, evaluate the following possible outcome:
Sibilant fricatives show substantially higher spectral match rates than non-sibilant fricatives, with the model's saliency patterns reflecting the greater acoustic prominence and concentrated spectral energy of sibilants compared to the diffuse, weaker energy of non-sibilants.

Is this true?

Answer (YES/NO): YES